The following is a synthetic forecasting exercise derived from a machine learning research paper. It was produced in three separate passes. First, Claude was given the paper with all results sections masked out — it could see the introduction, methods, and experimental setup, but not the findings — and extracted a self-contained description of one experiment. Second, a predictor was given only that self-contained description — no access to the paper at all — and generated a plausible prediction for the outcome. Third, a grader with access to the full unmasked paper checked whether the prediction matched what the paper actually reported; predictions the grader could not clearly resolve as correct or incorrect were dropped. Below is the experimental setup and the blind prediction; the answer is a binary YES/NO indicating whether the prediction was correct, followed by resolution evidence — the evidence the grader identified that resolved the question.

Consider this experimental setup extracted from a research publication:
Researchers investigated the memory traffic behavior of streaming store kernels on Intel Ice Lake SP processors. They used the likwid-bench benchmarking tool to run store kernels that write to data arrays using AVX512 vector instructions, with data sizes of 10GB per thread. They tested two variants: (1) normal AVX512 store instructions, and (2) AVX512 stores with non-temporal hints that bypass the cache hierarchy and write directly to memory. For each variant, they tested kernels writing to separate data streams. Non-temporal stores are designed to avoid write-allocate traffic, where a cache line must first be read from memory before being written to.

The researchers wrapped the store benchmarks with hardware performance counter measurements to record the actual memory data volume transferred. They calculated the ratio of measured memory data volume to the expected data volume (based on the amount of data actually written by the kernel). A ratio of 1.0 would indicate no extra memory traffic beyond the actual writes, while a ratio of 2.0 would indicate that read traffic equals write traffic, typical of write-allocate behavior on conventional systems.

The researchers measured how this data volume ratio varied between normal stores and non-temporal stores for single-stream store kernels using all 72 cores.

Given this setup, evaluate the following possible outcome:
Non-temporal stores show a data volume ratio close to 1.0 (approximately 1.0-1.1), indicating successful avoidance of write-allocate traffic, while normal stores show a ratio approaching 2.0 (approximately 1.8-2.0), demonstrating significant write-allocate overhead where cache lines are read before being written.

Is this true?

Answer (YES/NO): NO